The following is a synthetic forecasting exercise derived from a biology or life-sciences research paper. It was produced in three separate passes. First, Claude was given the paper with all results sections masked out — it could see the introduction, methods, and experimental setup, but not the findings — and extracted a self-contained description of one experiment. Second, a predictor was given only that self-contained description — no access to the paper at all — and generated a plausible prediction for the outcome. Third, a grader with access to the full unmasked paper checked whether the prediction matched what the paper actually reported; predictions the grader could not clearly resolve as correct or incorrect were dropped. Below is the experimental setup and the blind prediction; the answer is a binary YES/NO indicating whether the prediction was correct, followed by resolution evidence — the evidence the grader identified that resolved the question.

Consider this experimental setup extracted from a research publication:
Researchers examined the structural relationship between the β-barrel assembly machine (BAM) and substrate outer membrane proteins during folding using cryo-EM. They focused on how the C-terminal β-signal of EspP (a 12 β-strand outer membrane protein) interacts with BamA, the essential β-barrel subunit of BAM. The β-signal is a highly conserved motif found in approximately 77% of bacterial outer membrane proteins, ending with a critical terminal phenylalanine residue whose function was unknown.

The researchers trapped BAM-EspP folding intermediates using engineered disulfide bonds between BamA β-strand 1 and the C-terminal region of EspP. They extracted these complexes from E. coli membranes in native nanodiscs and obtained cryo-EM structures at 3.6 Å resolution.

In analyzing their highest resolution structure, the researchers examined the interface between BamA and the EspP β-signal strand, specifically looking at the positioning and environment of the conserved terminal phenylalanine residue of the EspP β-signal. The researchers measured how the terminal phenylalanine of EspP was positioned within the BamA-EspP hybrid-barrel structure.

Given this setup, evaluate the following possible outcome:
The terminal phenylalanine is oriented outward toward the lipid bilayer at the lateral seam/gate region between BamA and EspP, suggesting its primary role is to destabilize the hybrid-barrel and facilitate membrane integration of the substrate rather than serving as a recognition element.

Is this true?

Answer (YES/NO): NO